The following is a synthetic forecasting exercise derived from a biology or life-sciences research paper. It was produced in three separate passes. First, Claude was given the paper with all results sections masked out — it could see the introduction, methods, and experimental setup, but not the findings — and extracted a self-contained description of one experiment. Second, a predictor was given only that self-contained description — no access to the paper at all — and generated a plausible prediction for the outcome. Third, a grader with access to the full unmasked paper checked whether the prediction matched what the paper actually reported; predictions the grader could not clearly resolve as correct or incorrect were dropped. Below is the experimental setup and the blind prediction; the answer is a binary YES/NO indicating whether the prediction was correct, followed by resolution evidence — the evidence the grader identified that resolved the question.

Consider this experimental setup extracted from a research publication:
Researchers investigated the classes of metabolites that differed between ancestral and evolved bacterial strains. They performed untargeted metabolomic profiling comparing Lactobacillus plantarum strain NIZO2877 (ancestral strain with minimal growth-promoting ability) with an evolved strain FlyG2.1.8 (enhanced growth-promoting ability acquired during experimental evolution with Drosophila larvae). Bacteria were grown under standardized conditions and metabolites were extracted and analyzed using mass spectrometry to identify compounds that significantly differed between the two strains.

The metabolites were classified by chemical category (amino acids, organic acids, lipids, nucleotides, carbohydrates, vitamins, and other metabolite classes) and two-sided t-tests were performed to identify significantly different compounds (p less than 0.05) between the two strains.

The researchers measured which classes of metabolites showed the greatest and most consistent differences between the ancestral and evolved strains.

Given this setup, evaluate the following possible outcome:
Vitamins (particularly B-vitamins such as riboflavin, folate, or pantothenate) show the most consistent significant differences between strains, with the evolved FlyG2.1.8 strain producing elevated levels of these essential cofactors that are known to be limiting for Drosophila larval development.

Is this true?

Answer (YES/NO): NO